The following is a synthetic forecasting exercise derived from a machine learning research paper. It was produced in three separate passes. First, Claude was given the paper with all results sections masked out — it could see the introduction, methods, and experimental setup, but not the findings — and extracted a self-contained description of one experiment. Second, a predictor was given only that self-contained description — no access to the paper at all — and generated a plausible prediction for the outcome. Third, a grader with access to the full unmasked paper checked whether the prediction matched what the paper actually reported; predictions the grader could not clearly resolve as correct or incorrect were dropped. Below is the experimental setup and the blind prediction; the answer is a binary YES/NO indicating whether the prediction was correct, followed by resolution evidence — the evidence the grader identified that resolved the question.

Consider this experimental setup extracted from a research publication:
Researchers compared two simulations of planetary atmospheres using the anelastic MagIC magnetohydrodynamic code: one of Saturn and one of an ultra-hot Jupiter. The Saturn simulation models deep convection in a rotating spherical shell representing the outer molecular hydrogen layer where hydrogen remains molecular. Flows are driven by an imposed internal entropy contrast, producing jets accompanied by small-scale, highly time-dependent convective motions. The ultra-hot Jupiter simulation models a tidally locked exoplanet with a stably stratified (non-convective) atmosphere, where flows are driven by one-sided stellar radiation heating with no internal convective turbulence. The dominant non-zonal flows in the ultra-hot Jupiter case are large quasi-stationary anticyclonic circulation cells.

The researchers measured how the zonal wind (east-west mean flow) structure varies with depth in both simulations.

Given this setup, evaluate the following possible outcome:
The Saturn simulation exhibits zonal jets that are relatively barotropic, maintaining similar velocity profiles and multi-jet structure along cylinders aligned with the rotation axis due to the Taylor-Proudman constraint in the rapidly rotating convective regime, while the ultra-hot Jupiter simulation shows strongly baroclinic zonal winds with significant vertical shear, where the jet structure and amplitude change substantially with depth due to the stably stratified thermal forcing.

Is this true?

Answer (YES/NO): YES